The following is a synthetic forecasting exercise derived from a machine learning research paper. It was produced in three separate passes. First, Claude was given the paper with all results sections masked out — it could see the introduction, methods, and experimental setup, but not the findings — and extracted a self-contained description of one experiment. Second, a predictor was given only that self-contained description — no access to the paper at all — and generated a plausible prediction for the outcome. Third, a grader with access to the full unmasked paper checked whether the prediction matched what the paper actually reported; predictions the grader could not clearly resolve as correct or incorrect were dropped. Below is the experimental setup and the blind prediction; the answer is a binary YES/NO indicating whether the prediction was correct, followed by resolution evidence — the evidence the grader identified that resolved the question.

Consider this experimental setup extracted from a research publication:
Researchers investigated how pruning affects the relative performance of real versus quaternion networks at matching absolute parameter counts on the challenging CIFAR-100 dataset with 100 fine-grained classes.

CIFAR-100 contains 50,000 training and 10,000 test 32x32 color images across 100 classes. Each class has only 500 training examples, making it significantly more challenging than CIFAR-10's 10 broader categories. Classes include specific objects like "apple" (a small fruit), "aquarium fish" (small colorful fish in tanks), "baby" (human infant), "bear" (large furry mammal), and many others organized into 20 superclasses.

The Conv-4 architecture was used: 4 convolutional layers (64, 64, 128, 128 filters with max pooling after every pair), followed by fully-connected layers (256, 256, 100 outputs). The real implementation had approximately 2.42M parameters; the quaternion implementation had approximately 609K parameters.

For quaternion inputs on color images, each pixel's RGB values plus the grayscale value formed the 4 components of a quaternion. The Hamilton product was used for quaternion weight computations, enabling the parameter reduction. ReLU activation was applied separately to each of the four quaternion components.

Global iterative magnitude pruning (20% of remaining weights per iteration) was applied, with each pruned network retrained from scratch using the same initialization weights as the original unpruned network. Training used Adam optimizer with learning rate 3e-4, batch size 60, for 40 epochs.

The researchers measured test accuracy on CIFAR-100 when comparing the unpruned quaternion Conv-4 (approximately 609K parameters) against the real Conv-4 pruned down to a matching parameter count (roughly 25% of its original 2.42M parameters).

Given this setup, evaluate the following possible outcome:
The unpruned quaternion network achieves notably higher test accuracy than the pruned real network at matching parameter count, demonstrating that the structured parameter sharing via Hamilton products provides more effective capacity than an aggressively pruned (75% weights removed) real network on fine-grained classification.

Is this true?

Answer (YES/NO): NO